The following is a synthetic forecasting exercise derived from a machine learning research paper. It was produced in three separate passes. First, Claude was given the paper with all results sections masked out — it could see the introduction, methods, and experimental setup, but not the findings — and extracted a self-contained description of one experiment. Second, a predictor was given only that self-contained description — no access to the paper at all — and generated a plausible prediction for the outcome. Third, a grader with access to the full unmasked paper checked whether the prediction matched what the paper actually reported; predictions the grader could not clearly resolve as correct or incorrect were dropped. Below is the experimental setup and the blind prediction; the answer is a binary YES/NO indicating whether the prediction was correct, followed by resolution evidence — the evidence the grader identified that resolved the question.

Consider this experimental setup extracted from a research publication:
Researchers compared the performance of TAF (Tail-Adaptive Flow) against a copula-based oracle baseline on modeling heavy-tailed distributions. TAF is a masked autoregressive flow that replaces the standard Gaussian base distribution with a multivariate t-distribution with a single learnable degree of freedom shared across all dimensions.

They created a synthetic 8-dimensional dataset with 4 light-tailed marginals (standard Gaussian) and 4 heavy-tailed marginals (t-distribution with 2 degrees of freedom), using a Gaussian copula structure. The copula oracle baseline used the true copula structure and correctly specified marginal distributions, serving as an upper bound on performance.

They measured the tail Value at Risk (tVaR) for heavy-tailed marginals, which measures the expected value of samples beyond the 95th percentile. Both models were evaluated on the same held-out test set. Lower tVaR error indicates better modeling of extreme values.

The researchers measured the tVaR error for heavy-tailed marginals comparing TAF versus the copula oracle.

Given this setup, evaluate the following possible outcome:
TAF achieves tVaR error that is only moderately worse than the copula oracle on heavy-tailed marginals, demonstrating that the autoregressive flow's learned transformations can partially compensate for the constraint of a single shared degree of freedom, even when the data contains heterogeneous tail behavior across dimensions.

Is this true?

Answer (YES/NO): NO